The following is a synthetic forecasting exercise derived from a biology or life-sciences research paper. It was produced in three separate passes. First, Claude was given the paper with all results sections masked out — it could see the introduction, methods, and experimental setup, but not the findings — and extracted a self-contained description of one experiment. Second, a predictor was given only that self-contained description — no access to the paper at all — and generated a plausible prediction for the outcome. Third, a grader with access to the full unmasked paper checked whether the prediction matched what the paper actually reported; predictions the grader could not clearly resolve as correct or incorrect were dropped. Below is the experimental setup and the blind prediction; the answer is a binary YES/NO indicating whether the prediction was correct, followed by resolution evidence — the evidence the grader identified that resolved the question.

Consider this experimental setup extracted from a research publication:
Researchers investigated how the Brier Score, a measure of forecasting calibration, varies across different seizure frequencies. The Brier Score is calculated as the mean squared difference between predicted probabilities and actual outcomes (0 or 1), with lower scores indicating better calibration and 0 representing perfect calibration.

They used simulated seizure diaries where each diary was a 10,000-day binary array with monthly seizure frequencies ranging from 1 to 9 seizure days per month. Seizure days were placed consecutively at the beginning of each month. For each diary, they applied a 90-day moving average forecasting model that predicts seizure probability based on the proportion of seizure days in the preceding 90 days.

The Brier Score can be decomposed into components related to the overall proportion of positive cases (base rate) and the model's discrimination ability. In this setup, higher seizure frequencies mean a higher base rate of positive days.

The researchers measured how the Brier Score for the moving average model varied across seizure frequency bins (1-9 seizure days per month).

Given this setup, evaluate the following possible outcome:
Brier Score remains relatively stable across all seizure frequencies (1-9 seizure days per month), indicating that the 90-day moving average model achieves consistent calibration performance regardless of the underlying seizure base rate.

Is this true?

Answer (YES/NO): NO